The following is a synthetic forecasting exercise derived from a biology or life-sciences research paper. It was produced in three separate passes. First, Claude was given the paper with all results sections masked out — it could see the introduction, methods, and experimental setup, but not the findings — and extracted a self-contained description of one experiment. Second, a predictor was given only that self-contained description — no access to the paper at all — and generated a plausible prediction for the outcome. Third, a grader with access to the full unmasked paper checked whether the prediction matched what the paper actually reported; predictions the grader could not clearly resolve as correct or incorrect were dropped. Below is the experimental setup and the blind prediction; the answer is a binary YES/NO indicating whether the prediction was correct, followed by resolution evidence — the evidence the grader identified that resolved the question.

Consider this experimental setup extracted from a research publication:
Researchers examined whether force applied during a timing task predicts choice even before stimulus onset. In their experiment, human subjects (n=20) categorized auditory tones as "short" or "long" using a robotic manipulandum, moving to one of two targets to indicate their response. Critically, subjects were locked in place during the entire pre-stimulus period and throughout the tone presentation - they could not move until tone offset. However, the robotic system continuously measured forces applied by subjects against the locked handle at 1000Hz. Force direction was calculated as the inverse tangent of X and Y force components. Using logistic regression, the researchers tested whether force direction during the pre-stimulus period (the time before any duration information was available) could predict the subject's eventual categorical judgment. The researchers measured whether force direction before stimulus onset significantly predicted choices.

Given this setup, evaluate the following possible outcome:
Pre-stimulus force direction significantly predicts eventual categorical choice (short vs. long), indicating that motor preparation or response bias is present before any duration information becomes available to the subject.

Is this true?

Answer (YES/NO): YES